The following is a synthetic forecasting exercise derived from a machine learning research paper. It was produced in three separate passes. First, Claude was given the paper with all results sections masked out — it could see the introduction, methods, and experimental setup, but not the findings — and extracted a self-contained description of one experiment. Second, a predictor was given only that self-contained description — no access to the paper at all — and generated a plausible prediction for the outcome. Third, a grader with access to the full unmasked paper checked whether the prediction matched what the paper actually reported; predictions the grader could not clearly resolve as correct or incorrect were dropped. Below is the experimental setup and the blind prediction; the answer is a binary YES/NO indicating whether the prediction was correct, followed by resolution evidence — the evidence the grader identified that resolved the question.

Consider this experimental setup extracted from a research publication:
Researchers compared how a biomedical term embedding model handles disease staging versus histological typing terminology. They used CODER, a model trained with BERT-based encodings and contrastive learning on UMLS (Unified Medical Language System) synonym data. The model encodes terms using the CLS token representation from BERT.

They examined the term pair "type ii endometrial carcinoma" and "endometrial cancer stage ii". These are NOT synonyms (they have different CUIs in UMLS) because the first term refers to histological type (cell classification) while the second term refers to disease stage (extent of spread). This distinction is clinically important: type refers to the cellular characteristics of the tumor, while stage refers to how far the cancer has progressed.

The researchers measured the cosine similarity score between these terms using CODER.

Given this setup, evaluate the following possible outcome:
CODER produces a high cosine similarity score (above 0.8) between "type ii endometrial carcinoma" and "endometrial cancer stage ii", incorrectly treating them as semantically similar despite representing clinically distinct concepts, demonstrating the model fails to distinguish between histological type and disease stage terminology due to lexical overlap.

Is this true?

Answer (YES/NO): YES